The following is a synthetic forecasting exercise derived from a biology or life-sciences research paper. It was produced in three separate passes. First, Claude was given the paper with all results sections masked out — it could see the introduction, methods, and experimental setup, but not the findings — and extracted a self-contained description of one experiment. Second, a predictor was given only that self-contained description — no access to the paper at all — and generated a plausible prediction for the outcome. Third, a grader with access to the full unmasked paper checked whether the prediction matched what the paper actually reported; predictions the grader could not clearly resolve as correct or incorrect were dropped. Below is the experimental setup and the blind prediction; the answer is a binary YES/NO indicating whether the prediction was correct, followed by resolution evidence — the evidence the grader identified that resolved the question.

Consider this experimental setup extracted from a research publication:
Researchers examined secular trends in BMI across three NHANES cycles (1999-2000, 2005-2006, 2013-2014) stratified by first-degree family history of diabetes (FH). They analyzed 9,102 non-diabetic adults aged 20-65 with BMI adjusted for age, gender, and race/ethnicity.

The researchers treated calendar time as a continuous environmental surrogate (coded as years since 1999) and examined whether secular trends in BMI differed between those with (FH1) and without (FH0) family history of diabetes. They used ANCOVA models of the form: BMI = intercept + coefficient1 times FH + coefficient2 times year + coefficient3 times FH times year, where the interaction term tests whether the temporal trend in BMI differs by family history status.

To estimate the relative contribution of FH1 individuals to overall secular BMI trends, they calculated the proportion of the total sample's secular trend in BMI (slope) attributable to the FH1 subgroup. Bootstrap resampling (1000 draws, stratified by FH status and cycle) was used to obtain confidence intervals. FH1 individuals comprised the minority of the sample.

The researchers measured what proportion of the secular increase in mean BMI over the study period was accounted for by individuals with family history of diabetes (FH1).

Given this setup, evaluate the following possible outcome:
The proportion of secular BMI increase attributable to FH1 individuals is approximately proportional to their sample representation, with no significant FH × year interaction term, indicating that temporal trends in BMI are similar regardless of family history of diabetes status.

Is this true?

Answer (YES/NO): NO